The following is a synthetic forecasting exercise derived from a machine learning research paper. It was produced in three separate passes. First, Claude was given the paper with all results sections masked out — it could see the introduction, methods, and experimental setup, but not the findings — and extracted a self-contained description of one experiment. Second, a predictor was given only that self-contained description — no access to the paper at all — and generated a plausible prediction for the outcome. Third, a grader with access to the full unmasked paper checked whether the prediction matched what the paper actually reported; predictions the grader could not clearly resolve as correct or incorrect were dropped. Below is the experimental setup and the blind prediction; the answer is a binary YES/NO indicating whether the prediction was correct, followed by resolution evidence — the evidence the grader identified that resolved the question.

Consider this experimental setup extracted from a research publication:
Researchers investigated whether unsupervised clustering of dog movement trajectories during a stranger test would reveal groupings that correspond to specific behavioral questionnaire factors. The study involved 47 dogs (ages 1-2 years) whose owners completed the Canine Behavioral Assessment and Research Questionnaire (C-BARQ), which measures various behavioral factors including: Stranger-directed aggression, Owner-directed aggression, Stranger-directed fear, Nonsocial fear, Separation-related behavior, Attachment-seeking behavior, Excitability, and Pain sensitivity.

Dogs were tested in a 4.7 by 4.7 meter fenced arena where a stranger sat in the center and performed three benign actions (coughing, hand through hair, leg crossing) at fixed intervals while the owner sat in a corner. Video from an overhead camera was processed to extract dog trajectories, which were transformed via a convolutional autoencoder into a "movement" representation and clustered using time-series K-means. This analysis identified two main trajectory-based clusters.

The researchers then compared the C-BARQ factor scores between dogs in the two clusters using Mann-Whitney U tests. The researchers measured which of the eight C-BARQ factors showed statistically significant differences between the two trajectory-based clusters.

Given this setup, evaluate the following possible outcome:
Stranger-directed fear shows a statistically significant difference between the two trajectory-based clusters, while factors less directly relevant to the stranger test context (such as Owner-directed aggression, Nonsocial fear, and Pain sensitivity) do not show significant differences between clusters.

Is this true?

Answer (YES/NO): YES